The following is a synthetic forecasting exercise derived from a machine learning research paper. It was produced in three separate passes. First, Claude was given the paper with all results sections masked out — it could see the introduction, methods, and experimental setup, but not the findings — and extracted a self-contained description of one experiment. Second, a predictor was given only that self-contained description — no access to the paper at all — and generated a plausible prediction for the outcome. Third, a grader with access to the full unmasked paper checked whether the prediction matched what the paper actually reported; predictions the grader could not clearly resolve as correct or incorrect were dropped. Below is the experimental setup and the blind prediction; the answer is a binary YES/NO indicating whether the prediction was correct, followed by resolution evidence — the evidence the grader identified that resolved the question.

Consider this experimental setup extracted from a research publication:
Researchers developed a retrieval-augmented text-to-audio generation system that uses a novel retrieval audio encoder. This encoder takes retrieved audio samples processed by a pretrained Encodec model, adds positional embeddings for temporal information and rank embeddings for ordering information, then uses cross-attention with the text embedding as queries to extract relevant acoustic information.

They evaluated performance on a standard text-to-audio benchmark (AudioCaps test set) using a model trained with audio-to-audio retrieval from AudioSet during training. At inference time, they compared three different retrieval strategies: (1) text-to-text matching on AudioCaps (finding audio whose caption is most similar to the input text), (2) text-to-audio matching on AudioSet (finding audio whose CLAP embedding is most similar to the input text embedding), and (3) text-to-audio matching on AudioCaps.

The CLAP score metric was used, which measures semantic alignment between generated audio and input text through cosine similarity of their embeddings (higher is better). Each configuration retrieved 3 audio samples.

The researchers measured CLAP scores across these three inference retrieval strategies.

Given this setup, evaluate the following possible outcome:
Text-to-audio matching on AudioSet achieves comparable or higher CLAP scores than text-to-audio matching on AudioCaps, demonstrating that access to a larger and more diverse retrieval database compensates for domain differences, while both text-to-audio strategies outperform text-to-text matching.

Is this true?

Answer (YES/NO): YES